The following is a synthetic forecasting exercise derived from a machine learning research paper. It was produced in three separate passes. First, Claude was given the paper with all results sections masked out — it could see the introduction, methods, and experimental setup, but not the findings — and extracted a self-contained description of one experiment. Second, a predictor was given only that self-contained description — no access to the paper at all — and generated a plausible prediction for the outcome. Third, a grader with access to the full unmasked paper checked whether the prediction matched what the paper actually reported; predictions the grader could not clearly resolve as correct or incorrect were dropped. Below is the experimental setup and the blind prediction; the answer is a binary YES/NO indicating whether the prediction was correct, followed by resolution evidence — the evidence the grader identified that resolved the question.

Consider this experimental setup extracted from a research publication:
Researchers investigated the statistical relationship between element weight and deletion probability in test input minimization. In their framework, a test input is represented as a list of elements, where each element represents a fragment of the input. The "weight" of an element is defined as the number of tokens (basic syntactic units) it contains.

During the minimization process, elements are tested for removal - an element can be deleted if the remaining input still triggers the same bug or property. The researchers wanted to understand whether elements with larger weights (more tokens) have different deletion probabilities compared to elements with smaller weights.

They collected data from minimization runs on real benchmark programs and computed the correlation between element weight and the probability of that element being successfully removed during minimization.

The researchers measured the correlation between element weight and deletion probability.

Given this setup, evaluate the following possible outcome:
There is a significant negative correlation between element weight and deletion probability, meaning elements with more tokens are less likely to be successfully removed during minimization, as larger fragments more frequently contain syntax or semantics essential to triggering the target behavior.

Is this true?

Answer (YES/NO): NO